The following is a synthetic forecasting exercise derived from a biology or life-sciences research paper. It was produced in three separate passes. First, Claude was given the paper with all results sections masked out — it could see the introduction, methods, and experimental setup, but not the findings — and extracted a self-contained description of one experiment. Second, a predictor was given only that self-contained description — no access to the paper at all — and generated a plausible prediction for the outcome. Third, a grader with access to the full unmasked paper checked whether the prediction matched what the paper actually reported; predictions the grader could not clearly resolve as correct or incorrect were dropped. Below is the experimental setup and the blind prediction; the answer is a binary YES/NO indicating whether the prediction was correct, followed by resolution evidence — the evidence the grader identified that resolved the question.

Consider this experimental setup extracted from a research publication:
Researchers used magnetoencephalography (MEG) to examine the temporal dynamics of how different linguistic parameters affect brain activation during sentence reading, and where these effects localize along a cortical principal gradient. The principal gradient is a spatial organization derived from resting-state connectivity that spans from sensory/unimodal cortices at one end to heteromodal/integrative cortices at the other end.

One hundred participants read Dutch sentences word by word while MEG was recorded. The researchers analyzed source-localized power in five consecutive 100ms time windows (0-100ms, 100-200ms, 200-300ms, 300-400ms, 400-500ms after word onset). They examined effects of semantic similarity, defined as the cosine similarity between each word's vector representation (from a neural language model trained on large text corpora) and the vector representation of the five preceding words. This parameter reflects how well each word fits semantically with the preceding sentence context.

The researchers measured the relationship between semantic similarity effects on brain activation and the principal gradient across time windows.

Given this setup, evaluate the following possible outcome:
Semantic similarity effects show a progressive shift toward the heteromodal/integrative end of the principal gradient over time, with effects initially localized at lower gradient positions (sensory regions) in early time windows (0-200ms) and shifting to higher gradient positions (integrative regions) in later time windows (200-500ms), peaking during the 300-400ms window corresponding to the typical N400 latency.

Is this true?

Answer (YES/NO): NO